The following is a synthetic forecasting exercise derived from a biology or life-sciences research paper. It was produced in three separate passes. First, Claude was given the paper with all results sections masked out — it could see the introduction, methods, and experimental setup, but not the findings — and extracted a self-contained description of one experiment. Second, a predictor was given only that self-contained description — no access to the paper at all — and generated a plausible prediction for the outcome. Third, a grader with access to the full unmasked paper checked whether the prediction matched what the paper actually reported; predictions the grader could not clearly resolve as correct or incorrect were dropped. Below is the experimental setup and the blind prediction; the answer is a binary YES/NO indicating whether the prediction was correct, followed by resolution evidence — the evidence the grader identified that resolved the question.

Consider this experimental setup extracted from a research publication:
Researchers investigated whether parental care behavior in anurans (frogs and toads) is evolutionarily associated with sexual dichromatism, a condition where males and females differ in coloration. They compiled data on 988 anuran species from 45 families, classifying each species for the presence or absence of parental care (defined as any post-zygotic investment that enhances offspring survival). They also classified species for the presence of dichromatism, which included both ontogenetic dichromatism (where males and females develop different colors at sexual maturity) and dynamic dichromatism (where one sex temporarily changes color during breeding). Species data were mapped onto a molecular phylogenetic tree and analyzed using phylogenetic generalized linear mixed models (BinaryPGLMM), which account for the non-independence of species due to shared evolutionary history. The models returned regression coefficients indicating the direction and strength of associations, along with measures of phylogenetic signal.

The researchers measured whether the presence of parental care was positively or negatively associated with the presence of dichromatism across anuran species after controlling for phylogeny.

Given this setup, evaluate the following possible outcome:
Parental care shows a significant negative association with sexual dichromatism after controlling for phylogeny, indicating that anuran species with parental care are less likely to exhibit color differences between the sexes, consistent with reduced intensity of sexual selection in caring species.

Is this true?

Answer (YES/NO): YES